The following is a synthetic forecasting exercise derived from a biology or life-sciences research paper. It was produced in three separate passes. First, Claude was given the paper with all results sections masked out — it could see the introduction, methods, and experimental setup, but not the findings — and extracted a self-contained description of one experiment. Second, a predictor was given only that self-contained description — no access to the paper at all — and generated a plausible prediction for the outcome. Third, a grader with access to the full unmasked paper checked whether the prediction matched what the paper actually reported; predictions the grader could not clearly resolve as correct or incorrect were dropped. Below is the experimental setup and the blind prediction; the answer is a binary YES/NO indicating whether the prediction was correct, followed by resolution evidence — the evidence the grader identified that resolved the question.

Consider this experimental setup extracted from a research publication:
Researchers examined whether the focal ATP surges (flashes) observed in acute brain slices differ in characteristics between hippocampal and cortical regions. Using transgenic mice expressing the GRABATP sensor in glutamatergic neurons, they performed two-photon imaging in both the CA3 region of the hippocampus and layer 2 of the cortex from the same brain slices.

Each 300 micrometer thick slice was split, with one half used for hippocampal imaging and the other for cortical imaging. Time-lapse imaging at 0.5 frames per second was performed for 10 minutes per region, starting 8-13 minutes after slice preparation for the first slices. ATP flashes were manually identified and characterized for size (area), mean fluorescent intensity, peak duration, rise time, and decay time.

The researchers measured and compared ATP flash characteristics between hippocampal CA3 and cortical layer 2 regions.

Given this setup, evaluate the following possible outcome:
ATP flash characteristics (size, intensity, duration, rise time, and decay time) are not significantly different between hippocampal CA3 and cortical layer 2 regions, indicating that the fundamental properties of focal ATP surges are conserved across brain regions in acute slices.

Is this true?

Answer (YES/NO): NO